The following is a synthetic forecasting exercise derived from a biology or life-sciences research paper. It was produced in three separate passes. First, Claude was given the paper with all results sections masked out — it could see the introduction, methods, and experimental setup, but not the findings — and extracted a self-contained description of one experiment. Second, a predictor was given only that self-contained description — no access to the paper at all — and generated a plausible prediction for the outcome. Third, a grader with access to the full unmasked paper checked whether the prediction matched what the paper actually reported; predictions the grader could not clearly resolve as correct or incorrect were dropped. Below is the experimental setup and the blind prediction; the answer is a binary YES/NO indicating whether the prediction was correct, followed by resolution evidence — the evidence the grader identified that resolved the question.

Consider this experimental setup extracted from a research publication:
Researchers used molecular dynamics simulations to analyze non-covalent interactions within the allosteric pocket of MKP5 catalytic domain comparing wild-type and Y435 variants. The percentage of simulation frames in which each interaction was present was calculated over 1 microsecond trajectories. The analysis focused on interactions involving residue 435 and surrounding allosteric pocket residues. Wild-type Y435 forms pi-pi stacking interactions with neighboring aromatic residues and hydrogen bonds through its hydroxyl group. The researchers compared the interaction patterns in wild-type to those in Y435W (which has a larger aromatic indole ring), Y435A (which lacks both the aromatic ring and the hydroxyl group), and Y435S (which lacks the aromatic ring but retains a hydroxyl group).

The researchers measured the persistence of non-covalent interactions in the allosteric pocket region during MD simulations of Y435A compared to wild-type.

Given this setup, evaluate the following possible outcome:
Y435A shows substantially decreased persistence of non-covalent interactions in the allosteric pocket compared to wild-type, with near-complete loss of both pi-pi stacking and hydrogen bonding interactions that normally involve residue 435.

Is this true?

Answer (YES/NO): NO